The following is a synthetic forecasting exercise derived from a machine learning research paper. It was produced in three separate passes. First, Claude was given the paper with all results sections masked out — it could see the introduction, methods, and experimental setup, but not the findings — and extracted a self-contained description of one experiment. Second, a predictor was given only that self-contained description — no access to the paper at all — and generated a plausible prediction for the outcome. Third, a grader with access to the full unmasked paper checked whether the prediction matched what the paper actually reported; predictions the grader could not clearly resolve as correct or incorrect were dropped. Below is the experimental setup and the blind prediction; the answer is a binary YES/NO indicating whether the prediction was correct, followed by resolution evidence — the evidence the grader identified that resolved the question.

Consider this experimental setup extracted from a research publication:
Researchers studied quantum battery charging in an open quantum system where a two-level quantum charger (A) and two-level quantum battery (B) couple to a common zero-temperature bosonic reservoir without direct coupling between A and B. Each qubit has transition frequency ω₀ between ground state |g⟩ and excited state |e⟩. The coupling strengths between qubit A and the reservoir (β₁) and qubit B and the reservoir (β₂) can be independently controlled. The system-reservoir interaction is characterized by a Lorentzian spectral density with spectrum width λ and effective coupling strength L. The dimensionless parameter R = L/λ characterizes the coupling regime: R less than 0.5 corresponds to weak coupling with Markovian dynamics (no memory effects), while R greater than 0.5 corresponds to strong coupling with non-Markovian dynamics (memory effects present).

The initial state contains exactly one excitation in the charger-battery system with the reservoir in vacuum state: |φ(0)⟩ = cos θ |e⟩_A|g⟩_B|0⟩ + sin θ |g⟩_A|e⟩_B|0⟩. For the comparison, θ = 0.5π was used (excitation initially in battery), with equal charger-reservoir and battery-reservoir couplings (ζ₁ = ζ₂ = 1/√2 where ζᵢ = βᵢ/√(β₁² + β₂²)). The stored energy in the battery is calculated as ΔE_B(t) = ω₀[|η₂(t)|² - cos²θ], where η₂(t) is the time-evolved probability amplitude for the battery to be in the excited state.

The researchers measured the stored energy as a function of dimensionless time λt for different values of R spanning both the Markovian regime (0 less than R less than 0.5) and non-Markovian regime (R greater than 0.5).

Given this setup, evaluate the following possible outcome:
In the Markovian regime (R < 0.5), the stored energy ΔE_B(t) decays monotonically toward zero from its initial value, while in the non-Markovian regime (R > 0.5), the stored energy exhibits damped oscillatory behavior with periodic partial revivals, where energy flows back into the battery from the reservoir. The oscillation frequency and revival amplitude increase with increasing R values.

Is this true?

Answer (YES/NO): NO